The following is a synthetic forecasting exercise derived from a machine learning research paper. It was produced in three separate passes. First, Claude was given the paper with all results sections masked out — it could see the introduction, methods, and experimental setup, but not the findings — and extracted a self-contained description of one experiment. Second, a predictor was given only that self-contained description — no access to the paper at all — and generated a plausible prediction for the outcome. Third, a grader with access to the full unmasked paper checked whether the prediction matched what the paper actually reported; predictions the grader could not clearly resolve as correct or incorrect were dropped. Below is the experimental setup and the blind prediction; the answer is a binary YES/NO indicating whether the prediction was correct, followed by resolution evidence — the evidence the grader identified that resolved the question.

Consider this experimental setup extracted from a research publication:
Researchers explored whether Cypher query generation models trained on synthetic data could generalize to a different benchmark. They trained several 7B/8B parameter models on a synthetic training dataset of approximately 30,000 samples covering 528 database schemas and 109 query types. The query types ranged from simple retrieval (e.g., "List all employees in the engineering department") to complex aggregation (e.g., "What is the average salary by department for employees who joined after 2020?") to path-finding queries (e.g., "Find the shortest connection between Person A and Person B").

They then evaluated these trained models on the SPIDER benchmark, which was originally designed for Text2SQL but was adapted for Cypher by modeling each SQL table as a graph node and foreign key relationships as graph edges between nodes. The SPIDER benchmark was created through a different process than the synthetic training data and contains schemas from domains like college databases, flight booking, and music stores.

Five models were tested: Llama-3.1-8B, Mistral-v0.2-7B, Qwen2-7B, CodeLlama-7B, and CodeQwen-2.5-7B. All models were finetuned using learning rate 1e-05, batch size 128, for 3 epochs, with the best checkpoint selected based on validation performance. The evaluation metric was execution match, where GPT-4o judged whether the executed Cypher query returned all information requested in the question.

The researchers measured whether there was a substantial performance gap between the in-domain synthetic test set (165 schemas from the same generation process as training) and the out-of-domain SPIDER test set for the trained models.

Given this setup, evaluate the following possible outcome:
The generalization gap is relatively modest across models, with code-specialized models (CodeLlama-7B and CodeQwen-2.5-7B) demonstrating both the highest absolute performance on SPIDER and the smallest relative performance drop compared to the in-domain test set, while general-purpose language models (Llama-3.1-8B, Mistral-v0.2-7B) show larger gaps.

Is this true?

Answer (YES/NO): NO